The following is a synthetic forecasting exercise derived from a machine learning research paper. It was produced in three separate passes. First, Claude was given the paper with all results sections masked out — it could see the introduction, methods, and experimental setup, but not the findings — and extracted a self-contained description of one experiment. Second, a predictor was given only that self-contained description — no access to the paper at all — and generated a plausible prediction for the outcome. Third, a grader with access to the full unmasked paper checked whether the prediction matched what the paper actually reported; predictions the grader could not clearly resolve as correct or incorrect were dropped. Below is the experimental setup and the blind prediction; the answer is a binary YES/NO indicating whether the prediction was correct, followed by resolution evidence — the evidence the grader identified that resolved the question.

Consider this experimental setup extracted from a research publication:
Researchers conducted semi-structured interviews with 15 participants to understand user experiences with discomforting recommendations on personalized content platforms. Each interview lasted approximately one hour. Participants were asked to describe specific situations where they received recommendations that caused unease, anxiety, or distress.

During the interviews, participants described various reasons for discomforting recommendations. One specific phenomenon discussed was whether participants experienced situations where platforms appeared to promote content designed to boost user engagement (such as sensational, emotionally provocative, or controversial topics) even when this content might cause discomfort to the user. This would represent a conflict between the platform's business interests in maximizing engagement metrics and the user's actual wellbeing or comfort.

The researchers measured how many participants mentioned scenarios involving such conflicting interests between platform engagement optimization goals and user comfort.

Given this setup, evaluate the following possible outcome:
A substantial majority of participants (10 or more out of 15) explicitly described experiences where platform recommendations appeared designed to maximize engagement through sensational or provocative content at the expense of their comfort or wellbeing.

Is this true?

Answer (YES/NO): NO